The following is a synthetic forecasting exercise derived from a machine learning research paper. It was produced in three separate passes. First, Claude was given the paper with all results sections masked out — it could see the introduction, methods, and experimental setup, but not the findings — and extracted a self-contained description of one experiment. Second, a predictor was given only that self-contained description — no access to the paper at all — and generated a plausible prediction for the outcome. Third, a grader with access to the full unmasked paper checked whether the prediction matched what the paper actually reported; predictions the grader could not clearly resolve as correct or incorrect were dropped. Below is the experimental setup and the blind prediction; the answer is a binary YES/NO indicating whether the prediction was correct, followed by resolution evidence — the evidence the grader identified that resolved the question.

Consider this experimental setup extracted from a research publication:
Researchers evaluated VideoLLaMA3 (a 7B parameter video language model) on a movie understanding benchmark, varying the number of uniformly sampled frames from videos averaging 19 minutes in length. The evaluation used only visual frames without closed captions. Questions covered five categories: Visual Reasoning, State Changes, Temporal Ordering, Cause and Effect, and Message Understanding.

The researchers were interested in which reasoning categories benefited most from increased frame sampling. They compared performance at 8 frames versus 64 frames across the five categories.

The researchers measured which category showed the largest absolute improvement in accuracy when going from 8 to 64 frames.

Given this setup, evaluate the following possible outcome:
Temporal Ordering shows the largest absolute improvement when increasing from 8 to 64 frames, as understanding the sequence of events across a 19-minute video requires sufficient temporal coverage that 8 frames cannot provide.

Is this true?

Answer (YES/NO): NO